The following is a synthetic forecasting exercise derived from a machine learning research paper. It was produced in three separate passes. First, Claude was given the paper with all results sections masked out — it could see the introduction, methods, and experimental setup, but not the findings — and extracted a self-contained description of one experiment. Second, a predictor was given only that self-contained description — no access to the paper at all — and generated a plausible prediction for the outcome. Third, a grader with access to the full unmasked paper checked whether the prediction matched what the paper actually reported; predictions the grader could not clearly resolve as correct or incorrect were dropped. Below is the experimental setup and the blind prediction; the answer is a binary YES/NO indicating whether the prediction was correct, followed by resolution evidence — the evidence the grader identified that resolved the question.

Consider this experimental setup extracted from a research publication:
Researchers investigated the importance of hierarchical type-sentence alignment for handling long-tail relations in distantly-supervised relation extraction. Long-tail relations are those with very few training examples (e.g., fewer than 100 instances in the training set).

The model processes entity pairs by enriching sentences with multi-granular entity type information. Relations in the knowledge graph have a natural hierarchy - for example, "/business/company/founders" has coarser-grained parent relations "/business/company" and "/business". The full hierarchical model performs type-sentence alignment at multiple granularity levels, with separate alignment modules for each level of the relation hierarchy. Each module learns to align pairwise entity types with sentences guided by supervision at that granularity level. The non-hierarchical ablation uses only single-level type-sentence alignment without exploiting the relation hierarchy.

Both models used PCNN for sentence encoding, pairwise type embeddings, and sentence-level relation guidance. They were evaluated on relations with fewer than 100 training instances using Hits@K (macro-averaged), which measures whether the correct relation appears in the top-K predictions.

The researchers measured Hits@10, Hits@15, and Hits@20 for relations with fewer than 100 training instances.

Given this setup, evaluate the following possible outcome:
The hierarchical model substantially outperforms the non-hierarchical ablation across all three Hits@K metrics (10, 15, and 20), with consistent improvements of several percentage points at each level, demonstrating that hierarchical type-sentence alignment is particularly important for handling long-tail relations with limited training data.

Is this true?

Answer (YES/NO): YES